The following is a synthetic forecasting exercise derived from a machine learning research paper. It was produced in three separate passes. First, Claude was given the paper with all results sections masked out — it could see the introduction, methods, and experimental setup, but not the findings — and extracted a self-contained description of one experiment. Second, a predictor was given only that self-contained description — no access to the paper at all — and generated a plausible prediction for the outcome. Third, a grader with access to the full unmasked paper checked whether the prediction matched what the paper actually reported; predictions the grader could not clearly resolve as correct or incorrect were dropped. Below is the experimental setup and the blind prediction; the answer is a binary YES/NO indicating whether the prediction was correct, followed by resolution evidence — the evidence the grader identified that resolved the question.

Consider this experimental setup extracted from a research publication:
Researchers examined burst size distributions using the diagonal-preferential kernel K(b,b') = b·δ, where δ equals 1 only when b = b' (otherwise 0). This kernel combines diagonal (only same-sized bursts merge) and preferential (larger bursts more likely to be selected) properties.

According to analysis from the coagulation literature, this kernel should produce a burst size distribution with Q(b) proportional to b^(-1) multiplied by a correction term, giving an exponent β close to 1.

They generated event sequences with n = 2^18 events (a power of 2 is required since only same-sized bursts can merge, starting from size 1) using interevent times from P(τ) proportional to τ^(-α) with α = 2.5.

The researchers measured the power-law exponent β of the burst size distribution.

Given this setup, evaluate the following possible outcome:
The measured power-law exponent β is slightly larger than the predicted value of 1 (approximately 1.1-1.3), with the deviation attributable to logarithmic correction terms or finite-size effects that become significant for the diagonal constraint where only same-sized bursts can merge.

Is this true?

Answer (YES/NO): NO